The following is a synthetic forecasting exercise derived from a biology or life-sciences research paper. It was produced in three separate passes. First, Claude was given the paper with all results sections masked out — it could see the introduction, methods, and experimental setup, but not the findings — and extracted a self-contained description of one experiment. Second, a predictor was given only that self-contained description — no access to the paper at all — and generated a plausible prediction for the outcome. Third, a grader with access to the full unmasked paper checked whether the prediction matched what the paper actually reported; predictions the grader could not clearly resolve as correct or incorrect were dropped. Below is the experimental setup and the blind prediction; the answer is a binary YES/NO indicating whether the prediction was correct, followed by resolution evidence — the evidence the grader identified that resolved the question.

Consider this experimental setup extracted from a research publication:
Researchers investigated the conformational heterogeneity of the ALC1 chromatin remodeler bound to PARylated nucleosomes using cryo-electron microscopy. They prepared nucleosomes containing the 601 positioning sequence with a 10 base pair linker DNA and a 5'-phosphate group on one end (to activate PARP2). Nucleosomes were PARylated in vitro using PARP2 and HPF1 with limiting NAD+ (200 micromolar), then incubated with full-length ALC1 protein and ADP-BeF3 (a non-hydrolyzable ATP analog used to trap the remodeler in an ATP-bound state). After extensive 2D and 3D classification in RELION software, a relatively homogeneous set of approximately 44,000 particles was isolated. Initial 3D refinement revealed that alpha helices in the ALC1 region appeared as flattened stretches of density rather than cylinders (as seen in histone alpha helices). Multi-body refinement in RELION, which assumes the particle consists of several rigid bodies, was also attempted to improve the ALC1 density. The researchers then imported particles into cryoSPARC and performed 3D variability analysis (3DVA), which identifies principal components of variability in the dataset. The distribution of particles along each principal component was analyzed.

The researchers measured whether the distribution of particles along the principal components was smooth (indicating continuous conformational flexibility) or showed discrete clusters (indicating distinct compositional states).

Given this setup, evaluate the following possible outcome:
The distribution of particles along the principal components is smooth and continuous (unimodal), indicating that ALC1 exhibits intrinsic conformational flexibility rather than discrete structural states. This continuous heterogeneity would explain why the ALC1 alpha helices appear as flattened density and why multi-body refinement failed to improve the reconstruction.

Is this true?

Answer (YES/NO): YES